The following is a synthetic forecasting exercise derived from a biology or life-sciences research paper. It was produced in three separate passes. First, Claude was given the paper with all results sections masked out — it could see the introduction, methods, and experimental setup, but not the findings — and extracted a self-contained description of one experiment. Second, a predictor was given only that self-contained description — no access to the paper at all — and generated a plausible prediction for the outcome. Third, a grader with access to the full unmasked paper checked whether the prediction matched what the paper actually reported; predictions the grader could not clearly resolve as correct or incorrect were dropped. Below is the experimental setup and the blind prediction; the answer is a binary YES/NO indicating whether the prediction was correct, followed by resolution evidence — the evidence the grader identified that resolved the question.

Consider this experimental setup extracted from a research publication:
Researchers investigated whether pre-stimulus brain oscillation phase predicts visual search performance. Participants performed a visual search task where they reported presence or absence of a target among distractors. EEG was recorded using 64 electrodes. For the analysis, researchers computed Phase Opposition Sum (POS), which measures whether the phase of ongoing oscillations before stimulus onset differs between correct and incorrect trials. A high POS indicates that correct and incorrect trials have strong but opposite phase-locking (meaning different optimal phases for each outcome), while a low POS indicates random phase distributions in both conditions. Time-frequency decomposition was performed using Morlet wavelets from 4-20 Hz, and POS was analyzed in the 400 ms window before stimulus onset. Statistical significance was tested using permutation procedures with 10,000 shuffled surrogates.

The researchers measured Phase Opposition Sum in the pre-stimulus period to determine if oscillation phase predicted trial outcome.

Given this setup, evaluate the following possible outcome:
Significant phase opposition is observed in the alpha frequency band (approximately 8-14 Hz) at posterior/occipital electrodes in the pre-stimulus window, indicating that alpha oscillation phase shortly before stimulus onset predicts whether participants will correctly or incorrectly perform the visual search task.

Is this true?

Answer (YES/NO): NO